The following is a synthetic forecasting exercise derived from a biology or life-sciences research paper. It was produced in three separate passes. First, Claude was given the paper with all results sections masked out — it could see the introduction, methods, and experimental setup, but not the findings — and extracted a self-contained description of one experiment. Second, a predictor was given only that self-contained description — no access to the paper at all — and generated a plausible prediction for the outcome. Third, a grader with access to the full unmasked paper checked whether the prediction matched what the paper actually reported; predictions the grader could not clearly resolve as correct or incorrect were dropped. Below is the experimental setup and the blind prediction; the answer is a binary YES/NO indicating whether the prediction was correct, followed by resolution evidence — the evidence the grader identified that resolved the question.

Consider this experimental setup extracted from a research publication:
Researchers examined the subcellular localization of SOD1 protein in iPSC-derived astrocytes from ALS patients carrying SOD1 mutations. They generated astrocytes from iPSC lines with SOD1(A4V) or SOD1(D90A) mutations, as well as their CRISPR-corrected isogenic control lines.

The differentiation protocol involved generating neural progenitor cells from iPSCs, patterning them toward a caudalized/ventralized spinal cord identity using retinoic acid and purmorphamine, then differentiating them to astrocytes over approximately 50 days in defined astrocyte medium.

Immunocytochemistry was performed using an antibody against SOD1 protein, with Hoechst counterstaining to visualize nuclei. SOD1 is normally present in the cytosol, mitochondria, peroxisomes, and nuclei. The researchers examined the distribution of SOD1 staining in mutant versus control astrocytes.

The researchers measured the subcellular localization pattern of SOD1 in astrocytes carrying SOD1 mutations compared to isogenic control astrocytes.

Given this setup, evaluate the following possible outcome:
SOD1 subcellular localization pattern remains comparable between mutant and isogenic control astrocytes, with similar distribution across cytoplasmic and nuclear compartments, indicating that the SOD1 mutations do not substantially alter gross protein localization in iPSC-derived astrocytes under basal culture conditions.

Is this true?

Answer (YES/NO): NO